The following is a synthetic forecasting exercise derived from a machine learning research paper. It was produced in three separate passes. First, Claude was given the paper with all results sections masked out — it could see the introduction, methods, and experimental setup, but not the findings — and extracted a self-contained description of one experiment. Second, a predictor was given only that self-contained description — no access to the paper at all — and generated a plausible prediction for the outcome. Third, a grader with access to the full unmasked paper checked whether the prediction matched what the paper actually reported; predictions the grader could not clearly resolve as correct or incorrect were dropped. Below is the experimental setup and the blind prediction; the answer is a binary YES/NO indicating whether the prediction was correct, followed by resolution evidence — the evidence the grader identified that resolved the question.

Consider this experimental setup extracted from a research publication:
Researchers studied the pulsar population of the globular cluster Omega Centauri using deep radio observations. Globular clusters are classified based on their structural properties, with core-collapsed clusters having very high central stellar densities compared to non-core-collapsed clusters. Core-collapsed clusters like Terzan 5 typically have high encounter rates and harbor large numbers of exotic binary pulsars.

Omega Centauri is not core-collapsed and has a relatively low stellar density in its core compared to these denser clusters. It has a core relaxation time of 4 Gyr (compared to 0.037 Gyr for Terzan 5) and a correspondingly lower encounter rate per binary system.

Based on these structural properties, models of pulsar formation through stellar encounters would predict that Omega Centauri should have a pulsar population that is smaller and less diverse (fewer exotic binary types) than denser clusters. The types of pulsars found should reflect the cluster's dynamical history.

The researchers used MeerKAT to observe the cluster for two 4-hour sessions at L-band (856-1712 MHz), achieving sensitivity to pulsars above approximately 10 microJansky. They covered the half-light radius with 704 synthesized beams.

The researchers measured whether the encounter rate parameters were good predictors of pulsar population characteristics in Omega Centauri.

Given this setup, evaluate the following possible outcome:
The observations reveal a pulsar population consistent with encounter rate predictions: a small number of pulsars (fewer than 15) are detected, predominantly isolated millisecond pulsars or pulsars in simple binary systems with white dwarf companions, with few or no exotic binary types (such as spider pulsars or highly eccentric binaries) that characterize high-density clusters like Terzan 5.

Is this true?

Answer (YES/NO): NO